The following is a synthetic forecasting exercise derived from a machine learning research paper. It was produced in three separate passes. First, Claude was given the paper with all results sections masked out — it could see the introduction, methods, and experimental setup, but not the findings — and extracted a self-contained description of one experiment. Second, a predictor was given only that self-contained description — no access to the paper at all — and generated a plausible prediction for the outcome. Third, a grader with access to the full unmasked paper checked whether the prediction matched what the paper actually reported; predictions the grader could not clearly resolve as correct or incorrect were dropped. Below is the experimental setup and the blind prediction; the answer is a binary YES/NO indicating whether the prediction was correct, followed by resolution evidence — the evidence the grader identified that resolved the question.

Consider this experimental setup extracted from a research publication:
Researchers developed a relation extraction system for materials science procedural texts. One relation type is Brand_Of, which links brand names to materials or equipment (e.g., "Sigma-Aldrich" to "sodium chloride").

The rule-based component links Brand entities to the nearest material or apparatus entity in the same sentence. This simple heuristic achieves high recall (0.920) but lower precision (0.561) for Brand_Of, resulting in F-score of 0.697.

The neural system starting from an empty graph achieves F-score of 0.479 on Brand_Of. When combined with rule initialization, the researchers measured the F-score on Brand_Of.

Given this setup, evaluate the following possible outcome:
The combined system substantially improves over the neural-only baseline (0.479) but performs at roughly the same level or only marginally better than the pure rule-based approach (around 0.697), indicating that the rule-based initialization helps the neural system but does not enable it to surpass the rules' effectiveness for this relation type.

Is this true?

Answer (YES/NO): NO